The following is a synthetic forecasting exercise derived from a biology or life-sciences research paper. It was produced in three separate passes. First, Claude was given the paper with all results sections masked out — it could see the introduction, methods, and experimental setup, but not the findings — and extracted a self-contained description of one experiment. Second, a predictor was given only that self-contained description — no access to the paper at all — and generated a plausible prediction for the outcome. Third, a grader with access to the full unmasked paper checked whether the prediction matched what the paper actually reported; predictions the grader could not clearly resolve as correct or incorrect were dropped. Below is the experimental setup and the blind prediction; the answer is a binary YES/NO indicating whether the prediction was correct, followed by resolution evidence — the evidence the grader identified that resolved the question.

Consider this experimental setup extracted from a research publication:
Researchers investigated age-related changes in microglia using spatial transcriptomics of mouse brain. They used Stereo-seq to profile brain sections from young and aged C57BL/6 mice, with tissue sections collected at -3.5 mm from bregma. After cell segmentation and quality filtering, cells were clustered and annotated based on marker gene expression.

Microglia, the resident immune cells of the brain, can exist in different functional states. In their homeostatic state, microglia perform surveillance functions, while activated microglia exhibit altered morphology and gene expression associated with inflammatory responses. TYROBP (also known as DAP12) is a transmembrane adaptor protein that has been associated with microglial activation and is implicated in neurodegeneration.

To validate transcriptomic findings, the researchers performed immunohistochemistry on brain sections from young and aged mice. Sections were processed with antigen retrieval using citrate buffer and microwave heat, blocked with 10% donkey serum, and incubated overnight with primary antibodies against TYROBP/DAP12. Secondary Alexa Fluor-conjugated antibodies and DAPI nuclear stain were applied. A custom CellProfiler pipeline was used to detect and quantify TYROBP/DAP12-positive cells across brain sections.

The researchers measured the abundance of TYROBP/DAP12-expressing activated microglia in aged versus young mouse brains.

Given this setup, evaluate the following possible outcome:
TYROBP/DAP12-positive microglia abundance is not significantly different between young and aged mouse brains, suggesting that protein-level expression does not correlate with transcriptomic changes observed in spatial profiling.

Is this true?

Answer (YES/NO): NO